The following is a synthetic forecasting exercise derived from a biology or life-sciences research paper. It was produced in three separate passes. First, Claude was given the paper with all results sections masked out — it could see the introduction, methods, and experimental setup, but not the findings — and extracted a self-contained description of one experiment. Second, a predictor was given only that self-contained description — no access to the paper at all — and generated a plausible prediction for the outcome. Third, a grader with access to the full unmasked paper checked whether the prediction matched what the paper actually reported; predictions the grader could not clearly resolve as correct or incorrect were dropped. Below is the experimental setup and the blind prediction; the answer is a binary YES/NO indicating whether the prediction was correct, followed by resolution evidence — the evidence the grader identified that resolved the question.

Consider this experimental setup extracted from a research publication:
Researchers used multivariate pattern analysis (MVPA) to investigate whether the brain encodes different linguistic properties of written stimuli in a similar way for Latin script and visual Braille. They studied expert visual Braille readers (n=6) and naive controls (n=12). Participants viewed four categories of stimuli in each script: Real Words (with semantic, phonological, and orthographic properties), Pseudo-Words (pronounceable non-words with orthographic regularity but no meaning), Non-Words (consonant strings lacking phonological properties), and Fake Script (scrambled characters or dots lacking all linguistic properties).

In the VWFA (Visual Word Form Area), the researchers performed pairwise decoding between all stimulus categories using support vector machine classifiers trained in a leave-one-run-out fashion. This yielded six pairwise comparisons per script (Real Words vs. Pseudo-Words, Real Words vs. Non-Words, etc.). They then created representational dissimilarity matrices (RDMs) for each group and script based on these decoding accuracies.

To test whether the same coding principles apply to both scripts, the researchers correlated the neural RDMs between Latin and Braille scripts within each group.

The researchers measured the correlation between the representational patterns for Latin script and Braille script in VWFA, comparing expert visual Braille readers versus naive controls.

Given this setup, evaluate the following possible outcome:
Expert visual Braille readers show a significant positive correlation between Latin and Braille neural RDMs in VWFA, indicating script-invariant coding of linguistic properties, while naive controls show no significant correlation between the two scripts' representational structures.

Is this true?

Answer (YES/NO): NO